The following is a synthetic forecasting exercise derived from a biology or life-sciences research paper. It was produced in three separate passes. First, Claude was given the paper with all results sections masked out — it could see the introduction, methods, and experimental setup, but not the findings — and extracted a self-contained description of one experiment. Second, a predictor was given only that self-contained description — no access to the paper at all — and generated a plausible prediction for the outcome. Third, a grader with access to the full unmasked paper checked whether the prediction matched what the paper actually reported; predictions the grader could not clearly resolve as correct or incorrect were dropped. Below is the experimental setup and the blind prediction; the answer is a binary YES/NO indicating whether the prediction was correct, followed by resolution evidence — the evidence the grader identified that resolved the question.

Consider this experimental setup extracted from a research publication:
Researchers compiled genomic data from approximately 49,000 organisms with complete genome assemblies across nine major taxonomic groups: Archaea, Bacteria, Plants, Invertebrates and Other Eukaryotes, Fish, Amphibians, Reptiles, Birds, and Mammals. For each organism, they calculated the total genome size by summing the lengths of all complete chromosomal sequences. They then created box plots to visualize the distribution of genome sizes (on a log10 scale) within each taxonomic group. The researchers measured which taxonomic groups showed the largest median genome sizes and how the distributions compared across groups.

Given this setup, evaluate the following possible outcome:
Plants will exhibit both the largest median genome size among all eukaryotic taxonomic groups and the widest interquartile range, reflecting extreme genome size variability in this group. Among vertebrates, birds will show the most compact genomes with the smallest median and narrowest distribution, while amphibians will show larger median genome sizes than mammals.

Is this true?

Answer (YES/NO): NO